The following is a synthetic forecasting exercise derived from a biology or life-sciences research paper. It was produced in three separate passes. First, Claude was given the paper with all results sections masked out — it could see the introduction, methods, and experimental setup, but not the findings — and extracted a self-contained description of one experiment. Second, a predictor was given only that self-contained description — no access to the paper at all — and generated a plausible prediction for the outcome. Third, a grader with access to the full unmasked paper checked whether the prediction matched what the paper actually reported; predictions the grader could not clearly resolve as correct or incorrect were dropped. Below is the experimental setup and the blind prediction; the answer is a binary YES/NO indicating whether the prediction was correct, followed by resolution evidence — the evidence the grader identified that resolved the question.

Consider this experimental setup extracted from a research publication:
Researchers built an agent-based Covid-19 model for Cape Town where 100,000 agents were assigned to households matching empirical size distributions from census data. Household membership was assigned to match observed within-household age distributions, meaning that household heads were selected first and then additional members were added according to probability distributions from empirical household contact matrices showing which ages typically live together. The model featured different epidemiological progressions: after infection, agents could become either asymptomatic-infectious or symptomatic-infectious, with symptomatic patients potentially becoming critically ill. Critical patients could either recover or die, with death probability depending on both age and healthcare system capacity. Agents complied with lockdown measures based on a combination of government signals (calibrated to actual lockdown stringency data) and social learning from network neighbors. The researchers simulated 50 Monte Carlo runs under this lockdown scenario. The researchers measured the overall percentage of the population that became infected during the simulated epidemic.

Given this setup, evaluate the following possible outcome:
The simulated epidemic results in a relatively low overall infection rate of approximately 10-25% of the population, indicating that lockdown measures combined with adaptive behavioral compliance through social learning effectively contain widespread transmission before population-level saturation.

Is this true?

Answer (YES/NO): NO